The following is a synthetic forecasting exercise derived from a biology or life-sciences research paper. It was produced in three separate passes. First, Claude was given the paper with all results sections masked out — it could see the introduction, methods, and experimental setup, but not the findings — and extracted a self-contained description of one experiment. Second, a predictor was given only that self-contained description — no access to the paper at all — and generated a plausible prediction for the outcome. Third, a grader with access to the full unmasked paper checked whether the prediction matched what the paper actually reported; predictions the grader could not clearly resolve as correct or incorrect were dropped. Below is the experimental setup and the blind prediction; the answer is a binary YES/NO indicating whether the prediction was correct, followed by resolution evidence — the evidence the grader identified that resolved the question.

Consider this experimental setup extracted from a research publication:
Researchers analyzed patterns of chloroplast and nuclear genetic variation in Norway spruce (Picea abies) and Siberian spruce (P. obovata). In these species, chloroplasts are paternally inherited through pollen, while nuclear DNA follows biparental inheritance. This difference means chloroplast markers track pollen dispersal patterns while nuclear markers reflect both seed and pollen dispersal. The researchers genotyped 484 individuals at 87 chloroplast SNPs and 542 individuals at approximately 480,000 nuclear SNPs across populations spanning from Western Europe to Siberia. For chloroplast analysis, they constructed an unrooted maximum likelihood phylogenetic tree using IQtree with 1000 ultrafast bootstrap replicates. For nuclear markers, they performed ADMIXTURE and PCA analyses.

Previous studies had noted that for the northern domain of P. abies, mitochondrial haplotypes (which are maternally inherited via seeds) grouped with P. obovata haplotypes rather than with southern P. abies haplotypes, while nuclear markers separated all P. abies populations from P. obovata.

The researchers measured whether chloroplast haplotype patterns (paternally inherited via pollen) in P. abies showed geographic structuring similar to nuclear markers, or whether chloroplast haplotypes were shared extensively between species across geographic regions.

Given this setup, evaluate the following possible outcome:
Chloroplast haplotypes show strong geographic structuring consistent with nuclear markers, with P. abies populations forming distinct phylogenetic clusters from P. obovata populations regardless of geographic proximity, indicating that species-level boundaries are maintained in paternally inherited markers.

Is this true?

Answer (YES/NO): NO